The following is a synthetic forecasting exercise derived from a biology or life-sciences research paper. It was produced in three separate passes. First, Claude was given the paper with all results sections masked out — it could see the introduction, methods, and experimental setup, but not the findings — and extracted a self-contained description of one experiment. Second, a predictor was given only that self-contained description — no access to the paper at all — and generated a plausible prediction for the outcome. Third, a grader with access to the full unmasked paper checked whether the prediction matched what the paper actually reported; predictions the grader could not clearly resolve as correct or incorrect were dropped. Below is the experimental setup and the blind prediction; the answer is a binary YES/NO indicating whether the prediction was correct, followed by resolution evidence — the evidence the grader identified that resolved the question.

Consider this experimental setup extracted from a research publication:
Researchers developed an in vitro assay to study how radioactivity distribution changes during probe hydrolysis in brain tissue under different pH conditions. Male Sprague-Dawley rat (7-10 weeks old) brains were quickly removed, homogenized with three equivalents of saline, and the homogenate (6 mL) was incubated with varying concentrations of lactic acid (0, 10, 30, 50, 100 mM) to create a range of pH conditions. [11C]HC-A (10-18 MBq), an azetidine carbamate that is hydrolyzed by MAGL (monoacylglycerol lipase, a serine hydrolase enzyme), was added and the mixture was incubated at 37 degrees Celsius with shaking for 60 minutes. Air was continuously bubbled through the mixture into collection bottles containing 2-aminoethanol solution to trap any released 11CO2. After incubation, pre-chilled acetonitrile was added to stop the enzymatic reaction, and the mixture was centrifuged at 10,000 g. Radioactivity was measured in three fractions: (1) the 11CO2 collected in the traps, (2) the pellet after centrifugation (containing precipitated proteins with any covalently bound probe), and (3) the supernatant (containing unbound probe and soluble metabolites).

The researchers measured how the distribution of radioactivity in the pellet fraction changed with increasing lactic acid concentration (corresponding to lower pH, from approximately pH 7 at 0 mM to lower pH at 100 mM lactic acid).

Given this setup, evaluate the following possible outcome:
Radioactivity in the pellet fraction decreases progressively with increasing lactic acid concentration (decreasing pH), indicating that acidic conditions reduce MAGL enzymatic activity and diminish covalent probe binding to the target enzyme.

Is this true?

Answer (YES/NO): NO